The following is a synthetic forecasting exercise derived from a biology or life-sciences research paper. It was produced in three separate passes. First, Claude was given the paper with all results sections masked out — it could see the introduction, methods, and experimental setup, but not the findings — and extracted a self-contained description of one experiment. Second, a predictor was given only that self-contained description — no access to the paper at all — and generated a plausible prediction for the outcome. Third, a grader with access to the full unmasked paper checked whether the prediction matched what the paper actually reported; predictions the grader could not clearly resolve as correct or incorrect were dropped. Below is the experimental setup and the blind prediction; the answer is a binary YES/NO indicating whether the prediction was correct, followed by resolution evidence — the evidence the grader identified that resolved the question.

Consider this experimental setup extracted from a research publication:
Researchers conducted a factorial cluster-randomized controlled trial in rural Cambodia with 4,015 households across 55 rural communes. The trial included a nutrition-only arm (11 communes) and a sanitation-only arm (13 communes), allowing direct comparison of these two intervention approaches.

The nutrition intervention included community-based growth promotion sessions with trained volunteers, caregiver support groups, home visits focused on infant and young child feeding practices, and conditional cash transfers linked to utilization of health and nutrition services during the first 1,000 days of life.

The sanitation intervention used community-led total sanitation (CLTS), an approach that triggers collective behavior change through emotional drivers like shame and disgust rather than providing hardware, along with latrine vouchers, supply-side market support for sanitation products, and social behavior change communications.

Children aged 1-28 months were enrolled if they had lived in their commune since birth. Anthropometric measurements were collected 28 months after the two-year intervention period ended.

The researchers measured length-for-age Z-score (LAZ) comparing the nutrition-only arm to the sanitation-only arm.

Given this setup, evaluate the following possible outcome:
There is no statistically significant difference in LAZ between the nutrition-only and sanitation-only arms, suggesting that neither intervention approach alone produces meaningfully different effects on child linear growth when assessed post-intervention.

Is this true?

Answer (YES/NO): NO